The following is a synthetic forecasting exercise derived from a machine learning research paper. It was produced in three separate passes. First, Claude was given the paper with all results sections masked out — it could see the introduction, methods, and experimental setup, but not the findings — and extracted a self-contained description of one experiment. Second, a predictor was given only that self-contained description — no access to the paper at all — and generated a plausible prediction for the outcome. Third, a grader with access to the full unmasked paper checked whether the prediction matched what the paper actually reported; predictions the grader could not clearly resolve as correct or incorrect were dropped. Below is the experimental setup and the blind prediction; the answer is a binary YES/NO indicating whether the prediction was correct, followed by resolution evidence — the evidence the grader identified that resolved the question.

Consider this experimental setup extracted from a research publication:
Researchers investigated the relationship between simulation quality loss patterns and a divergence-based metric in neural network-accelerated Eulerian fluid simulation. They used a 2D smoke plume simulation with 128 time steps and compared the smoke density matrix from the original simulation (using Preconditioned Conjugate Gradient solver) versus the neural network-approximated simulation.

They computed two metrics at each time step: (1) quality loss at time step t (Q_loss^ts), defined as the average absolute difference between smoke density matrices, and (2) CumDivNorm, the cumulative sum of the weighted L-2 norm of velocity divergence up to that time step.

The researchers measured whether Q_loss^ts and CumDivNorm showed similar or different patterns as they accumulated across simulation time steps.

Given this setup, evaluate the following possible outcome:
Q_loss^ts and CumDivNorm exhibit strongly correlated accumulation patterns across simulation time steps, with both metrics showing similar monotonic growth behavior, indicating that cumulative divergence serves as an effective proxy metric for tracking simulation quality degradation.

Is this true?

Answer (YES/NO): YES